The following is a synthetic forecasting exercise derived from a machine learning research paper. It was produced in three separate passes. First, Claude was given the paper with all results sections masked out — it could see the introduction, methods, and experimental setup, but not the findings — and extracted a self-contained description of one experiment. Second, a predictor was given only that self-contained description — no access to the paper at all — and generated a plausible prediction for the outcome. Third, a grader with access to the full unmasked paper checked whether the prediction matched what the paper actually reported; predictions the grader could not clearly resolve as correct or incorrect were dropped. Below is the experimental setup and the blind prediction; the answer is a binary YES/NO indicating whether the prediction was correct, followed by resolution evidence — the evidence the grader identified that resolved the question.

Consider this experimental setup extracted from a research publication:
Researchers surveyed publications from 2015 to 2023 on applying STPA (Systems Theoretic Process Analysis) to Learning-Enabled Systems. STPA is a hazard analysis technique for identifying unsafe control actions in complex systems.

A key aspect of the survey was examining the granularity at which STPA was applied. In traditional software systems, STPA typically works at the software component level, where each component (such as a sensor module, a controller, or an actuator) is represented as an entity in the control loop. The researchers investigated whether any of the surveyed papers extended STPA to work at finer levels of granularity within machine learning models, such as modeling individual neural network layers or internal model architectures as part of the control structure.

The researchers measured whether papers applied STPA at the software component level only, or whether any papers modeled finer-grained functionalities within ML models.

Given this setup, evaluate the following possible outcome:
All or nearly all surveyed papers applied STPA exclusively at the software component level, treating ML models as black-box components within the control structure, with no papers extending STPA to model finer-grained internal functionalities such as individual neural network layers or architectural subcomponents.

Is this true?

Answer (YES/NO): YES